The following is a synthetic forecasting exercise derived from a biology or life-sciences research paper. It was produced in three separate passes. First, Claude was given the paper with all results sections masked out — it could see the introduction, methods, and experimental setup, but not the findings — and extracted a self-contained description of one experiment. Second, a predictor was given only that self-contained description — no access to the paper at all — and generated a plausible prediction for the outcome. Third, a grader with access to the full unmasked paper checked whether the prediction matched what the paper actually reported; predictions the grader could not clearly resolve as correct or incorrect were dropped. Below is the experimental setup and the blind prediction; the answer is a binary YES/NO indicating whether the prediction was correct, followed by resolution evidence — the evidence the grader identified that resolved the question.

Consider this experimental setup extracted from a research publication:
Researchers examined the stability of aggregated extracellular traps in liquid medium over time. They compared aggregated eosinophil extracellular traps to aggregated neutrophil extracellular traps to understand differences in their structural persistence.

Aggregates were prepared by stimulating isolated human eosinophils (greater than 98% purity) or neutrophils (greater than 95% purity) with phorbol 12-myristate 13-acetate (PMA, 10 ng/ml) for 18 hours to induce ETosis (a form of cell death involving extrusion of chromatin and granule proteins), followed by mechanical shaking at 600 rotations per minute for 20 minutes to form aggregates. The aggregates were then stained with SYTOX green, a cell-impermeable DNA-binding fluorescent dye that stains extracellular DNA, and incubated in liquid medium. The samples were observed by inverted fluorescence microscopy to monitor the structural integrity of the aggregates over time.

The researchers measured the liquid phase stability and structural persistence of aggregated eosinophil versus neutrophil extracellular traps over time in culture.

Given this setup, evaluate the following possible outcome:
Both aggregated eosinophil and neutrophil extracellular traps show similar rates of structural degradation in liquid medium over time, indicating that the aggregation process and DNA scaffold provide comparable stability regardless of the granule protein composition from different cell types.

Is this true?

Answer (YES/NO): NO